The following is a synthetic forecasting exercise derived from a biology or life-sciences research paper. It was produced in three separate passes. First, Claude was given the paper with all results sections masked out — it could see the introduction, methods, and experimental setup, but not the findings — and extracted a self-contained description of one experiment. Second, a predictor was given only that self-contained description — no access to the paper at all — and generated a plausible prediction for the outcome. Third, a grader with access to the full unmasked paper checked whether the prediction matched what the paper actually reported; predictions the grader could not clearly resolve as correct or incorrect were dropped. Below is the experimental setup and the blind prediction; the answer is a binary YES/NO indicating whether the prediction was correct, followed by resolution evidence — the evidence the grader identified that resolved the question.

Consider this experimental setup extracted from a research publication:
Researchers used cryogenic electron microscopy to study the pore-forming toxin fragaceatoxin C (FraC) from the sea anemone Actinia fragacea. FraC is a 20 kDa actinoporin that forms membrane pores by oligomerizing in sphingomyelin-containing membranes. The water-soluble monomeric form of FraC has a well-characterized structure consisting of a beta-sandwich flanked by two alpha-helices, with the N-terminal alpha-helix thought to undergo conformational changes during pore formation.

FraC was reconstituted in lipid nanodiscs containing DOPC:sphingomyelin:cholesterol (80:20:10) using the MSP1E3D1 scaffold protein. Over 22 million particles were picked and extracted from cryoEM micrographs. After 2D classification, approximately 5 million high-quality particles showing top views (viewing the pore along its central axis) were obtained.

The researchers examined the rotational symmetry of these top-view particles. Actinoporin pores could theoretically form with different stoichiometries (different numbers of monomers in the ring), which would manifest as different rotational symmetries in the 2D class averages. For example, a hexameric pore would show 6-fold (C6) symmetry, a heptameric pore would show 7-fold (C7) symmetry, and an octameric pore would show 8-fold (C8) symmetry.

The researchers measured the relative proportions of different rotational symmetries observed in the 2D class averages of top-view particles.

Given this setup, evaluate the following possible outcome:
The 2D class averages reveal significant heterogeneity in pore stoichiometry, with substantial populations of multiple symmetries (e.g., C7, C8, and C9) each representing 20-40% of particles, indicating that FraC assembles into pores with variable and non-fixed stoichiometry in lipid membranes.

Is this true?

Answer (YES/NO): NO